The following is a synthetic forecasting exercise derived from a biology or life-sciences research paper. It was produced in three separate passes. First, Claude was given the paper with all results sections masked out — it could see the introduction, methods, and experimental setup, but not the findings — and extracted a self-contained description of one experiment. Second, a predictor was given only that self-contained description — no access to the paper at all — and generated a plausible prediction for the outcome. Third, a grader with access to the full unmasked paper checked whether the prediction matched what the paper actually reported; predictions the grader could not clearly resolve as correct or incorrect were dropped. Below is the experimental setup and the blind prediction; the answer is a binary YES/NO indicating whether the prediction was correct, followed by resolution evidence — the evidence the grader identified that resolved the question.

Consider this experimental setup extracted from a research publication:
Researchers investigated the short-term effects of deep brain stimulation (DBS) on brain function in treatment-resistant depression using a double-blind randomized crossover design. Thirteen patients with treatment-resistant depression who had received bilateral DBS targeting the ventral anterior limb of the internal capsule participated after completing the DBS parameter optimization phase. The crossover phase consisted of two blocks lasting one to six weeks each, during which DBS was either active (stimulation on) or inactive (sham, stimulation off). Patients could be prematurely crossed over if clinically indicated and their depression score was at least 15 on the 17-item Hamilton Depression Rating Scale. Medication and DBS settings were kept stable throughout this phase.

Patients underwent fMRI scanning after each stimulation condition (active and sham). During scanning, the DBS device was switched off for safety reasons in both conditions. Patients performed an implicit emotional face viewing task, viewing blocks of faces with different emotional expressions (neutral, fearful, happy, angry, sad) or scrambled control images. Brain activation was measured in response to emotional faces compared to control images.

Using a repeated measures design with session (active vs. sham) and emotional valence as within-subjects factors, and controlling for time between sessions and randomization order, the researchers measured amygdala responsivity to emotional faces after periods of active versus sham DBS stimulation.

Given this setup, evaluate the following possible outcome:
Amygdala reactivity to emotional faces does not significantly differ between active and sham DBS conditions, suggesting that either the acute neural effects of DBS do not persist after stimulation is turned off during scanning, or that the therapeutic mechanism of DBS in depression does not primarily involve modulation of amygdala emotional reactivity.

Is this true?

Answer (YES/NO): YES